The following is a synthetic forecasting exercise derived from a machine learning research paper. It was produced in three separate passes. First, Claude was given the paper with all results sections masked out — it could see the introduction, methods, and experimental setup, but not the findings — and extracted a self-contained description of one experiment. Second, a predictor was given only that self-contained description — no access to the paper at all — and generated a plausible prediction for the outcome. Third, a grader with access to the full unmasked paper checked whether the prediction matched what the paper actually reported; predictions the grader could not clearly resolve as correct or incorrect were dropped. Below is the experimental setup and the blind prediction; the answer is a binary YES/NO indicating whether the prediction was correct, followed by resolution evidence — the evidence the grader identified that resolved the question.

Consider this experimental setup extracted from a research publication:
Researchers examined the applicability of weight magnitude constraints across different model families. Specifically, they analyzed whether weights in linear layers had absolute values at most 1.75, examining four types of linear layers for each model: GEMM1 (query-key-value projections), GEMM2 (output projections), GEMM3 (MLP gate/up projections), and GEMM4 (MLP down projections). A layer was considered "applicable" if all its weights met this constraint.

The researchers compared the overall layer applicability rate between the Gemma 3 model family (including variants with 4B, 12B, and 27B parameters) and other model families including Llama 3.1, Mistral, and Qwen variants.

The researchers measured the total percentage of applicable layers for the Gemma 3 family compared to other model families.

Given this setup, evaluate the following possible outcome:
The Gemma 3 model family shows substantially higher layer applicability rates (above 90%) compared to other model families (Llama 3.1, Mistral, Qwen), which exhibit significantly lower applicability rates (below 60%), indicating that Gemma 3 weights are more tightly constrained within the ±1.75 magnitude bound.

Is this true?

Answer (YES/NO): NO